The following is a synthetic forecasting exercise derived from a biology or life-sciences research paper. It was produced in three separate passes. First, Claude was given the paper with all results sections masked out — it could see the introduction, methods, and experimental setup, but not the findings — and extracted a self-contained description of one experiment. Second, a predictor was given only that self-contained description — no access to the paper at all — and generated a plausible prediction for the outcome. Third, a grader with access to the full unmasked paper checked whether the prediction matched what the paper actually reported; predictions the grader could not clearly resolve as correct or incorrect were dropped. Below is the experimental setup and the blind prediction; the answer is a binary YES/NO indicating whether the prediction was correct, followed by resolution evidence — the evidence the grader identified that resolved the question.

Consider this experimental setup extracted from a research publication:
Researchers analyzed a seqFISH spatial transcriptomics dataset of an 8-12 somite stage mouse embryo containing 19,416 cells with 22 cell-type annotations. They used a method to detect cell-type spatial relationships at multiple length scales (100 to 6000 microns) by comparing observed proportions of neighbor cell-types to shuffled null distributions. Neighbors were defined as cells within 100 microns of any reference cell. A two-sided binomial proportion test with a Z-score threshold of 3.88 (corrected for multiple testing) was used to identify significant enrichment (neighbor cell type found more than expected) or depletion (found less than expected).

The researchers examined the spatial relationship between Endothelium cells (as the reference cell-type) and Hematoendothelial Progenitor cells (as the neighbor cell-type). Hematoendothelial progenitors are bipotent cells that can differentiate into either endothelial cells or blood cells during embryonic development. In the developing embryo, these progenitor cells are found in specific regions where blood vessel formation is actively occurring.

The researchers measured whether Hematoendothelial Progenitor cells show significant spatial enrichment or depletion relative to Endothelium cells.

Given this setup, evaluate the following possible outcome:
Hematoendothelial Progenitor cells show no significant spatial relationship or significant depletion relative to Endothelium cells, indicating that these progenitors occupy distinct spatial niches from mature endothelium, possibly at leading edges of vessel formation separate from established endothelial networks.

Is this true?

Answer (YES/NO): NO